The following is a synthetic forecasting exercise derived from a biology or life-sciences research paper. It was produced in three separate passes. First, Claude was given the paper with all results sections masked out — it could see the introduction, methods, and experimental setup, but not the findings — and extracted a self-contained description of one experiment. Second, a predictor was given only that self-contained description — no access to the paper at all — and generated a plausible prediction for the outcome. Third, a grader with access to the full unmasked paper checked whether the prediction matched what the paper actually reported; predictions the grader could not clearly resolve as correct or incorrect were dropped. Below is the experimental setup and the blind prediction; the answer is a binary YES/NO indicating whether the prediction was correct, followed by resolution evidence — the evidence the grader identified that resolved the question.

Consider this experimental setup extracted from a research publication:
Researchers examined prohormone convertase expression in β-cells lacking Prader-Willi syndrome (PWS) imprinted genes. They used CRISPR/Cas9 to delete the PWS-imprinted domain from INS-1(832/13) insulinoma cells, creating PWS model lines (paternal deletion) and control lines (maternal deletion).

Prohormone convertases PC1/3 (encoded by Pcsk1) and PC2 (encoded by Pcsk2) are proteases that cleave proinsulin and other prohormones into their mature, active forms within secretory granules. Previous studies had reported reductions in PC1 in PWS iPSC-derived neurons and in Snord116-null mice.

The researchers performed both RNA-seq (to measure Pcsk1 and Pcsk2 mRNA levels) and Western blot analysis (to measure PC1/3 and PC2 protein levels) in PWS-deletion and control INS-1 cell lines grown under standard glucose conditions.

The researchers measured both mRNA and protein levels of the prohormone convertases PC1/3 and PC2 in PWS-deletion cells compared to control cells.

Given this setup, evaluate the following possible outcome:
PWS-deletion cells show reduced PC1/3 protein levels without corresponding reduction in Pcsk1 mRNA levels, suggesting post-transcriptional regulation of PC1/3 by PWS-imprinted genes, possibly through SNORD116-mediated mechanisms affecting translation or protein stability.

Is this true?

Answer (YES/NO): NO